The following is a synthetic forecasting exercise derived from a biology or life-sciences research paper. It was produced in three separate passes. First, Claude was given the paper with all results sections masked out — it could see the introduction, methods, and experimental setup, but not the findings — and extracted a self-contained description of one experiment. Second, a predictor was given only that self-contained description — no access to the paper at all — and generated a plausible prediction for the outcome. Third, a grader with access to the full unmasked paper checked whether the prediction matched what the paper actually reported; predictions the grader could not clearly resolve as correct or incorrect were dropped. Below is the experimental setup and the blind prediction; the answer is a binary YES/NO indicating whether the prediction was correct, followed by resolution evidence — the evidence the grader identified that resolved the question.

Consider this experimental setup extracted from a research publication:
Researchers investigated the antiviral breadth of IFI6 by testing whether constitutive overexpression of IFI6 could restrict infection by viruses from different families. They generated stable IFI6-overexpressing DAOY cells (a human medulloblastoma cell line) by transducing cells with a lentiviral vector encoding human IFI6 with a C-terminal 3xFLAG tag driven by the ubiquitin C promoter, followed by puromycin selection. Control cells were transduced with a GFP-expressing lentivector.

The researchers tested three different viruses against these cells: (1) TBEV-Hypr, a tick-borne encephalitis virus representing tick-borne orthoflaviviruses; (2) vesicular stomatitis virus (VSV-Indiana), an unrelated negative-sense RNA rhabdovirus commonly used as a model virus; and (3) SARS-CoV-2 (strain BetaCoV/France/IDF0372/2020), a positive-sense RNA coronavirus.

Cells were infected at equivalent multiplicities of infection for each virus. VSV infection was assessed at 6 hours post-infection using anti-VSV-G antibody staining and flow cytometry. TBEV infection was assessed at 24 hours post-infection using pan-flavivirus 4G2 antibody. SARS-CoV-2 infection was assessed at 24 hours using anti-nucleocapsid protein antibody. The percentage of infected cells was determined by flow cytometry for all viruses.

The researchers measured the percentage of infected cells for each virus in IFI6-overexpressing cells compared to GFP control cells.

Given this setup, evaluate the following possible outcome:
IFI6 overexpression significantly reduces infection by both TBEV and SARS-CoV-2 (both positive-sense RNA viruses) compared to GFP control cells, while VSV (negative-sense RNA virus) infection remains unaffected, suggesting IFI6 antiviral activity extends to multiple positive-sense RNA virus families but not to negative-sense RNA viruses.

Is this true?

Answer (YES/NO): YES